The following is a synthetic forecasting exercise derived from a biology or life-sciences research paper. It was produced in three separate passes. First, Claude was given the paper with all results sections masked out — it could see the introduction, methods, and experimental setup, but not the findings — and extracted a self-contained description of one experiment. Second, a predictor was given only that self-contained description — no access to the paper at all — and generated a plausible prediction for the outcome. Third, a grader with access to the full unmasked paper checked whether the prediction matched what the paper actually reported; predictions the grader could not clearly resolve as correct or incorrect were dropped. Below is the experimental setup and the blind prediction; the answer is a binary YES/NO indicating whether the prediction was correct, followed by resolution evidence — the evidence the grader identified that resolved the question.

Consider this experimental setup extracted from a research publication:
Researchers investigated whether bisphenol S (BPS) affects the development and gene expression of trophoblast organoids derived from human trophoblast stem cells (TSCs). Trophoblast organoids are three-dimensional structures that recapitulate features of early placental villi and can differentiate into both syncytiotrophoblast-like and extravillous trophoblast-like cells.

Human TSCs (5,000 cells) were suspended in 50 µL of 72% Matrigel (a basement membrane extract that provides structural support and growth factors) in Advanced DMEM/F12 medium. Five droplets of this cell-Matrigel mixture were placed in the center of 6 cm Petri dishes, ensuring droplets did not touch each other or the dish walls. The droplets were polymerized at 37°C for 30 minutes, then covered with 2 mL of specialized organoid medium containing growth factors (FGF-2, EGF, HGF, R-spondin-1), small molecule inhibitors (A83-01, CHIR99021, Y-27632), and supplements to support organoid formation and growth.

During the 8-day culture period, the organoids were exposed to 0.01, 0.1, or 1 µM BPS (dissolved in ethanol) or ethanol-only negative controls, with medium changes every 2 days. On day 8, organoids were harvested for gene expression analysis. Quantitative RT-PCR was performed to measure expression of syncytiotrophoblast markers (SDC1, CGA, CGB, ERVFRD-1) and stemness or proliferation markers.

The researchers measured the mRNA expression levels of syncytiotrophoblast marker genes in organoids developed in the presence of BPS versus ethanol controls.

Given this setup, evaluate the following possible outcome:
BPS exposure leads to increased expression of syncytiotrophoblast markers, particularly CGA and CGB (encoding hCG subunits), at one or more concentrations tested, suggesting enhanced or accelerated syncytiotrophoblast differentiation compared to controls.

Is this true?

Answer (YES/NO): NO